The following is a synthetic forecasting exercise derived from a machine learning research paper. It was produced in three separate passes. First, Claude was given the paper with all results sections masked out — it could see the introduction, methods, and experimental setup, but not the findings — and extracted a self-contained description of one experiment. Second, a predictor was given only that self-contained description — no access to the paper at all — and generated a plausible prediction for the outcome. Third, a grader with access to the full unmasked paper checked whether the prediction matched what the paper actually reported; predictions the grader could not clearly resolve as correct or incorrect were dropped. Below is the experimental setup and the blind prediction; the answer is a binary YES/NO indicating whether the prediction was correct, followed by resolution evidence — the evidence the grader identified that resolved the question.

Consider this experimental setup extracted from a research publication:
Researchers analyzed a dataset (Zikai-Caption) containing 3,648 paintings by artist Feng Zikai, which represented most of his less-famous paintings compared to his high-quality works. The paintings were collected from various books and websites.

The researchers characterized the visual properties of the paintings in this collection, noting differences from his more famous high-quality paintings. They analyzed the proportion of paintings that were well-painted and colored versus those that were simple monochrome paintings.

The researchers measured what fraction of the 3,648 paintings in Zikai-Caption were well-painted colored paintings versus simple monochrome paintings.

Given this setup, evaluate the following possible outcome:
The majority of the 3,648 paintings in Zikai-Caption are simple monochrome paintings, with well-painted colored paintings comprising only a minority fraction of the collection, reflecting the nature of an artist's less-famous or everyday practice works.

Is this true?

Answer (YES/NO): YES